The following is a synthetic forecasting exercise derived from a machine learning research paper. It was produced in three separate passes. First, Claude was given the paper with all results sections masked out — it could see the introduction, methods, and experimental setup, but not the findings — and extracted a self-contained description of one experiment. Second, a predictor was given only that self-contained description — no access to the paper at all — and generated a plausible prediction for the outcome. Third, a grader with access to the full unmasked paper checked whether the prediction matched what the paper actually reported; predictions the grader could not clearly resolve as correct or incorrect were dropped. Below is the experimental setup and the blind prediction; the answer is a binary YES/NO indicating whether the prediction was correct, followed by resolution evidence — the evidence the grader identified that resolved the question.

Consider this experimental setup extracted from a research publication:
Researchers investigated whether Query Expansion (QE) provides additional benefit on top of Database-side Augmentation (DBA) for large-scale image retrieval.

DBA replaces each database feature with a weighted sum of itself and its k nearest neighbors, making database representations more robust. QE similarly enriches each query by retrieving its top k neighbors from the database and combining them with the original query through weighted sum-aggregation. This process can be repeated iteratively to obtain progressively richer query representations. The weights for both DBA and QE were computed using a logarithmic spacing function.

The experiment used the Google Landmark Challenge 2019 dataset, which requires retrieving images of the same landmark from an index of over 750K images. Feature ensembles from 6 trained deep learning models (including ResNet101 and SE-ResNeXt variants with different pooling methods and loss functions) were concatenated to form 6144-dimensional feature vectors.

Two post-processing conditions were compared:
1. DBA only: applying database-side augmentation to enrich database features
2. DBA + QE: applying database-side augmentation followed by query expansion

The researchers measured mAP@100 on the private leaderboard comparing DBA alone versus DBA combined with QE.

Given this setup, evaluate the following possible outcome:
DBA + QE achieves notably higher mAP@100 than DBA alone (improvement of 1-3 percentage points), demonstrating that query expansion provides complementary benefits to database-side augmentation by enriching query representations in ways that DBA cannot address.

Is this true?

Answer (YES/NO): NO